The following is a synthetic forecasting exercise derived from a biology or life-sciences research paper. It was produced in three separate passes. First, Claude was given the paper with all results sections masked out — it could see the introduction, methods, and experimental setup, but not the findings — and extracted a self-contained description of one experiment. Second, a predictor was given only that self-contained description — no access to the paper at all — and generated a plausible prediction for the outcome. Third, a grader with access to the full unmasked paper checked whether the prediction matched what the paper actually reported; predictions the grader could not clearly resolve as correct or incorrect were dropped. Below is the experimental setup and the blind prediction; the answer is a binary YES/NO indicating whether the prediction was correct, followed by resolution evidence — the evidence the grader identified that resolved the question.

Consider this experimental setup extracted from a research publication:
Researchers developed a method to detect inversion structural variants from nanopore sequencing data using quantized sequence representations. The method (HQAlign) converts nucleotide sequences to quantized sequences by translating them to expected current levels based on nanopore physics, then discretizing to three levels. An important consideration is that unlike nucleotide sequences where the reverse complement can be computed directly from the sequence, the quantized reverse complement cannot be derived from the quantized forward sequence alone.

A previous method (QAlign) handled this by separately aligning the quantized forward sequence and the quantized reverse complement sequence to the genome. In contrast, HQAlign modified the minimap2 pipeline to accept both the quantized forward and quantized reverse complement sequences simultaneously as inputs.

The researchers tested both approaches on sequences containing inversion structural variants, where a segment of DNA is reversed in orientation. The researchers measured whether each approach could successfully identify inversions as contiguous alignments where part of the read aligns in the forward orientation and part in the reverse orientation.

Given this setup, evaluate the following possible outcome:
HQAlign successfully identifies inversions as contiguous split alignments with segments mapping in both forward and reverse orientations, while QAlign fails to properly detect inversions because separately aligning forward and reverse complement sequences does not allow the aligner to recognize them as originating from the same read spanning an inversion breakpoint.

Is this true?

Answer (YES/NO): YES